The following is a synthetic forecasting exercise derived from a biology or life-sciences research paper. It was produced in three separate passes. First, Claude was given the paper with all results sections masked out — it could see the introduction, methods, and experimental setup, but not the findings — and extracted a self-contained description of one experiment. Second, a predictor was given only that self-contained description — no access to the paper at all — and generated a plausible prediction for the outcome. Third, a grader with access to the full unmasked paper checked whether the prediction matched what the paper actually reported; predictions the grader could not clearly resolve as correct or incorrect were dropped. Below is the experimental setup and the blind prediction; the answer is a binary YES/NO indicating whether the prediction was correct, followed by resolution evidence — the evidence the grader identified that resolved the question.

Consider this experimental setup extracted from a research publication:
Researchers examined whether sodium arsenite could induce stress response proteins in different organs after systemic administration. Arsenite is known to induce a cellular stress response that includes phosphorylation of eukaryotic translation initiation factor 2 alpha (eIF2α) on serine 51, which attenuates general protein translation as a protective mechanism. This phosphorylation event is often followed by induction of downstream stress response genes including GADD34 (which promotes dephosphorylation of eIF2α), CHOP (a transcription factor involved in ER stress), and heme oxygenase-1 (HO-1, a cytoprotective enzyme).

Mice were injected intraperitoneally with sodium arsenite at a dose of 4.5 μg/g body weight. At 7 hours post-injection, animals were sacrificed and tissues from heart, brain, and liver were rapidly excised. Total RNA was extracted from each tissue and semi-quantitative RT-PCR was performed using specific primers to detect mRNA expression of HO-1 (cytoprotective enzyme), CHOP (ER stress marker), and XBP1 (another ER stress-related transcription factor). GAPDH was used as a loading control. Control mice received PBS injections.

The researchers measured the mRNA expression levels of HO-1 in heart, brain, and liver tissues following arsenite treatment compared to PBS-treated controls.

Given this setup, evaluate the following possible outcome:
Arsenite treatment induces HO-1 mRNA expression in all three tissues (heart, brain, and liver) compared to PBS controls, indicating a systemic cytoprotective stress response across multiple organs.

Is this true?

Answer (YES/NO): NO